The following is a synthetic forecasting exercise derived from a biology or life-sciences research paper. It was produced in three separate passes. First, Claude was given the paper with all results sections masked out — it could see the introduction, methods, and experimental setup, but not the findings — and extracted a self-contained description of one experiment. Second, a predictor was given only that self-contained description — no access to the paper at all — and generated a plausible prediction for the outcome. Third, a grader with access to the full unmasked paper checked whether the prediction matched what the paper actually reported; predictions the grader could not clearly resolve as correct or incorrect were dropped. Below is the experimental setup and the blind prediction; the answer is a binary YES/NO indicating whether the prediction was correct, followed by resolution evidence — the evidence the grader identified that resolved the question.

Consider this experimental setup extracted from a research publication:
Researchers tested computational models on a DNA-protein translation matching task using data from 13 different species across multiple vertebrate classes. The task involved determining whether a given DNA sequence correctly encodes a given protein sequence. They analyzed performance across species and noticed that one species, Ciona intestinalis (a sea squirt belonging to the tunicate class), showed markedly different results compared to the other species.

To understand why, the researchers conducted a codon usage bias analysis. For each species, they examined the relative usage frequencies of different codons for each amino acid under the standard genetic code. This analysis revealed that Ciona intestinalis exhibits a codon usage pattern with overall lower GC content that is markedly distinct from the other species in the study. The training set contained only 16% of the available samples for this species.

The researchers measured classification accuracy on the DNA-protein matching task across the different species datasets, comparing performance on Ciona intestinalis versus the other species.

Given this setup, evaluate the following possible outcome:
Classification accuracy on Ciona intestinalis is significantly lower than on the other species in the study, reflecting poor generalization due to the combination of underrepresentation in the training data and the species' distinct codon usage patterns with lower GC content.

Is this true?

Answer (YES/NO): YES